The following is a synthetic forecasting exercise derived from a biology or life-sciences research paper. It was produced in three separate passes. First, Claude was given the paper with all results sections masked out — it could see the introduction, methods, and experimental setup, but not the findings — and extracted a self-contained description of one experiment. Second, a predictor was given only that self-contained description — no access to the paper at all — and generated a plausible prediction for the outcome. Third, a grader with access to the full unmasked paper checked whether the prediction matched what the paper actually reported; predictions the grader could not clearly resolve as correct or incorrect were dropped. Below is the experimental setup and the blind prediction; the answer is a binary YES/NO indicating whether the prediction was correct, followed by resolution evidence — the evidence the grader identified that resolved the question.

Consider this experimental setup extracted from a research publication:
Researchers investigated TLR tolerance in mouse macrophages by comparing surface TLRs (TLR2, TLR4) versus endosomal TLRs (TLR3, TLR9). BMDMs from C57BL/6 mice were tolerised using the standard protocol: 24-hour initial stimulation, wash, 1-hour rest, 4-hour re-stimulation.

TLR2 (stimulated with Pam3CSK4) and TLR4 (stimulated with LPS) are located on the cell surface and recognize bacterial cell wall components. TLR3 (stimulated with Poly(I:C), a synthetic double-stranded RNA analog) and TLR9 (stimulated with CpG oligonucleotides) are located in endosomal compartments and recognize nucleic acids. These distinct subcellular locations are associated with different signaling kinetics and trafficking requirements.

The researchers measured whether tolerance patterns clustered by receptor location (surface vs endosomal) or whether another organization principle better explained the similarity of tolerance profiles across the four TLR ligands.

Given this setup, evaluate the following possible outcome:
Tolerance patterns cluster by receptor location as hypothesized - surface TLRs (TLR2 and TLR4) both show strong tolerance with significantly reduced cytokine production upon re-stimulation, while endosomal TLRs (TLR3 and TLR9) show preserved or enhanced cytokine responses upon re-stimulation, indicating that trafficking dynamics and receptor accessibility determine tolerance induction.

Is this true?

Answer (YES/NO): NO